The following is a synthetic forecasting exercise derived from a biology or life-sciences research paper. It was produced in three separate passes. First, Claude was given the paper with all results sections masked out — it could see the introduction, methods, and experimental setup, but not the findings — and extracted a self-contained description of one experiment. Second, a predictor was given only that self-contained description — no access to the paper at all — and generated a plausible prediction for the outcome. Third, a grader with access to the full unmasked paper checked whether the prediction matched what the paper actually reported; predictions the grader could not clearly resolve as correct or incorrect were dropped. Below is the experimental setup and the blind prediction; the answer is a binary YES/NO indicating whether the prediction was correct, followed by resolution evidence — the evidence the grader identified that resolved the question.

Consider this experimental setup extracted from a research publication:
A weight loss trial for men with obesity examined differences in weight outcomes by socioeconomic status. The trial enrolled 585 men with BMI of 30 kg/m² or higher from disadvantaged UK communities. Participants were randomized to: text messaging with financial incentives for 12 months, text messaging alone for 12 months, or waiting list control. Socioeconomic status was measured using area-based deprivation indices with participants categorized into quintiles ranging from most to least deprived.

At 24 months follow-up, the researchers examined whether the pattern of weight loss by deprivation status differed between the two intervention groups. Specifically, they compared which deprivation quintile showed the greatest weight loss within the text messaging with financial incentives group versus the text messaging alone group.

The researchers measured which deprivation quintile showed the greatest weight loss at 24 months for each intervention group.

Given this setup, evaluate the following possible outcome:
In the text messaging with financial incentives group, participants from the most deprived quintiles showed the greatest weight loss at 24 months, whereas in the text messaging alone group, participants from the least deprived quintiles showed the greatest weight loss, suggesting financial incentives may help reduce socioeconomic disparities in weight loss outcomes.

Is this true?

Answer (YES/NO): YES